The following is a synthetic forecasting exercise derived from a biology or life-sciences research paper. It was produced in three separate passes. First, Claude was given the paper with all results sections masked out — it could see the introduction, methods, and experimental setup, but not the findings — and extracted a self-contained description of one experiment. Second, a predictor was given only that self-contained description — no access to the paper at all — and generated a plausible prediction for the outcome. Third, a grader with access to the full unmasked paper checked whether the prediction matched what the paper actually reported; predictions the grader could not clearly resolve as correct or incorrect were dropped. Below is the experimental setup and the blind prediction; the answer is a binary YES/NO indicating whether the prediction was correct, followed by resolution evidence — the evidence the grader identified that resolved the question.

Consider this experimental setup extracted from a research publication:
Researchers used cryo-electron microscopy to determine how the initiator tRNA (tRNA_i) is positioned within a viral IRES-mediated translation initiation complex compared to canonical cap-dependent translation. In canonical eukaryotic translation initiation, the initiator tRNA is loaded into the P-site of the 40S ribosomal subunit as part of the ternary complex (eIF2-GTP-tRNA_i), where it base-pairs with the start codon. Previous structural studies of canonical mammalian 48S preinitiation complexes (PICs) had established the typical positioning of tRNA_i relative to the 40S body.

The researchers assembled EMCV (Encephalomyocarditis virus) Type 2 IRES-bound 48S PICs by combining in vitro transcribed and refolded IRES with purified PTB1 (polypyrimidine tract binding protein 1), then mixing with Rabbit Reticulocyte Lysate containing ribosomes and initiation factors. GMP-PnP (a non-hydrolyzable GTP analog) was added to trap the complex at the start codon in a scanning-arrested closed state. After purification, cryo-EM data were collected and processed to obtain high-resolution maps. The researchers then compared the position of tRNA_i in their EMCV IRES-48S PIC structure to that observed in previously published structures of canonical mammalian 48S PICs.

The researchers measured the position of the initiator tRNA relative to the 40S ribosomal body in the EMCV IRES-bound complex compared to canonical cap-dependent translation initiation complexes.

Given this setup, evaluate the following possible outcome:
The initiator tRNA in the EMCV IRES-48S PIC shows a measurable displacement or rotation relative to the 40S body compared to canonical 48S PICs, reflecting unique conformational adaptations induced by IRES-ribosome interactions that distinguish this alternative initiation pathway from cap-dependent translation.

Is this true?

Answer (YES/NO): YES